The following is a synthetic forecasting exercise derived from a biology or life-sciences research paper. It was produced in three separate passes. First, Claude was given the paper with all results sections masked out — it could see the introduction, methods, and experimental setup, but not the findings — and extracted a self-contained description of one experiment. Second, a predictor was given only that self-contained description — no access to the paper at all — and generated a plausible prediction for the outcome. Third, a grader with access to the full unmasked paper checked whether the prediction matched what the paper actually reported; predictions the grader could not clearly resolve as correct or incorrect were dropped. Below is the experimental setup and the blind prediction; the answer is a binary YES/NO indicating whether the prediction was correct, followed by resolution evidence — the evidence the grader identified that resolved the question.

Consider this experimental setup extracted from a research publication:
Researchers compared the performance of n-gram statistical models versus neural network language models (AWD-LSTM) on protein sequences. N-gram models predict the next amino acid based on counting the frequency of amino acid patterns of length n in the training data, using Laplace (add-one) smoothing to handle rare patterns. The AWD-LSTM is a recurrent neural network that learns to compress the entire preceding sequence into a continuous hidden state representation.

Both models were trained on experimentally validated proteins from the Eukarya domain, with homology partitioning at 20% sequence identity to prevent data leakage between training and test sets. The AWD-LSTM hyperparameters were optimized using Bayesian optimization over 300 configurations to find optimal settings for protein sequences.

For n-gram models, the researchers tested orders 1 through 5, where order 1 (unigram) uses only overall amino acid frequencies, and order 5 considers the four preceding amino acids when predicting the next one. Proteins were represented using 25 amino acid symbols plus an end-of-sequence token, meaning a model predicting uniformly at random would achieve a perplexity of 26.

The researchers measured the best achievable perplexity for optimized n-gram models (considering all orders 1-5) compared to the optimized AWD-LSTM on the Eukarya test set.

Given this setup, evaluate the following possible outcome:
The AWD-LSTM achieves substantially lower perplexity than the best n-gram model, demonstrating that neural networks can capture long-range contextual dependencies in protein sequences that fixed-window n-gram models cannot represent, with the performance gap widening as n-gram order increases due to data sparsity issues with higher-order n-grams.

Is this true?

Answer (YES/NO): NO